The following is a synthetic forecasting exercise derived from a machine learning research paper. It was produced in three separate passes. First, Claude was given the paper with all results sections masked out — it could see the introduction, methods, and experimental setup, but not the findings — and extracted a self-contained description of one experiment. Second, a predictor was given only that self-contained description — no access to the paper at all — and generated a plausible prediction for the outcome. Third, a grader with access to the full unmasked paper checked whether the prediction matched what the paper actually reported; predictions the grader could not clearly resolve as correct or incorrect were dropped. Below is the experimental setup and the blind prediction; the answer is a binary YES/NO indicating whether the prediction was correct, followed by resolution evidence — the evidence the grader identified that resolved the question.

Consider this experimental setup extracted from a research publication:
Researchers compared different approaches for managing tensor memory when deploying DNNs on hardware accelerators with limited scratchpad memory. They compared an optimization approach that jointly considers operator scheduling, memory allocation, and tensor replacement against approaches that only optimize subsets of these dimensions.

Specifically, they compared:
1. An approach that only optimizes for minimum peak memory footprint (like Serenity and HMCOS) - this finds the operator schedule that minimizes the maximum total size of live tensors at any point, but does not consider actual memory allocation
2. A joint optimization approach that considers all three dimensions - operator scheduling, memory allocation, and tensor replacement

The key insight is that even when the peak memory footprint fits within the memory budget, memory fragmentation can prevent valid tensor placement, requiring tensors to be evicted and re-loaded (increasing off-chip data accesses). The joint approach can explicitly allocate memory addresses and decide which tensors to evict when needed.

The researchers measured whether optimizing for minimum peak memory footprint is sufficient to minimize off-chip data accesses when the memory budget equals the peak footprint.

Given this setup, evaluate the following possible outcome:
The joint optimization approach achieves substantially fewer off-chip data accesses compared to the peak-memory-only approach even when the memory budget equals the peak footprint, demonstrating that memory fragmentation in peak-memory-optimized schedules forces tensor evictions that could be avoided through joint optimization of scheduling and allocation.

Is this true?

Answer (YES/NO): YES